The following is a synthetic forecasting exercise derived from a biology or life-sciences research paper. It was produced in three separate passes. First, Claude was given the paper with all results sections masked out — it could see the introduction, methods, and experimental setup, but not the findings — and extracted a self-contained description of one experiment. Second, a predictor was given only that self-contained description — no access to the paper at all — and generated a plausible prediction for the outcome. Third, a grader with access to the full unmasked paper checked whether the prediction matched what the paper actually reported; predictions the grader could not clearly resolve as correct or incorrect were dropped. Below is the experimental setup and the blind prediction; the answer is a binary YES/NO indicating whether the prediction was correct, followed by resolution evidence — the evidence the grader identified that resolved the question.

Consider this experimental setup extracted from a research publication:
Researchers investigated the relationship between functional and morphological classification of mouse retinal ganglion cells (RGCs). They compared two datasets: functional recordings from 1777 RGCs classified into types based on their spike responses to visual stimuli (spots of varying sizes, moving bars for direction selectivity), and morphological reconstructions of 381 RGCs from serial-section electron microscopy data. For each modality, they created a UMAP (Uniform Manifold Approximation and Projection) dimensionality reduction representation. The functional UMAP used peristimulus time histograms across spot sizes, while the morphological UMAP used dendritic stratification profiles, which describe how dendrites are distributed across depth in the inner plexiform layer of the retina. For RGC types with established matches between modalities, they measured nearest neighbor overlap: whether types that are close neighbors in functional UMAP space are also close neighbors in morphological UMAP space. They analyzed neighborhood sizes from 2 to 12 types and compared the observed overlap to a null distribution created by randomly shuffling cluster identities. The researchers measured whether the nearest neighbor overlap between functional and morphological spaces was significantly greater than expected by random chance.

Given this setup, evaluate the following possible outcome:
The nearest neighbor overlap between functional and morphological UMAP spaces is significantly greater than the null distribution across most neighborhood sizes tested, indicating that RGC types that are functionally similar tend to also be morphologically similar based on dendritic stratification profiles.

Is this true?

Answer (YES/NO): YES